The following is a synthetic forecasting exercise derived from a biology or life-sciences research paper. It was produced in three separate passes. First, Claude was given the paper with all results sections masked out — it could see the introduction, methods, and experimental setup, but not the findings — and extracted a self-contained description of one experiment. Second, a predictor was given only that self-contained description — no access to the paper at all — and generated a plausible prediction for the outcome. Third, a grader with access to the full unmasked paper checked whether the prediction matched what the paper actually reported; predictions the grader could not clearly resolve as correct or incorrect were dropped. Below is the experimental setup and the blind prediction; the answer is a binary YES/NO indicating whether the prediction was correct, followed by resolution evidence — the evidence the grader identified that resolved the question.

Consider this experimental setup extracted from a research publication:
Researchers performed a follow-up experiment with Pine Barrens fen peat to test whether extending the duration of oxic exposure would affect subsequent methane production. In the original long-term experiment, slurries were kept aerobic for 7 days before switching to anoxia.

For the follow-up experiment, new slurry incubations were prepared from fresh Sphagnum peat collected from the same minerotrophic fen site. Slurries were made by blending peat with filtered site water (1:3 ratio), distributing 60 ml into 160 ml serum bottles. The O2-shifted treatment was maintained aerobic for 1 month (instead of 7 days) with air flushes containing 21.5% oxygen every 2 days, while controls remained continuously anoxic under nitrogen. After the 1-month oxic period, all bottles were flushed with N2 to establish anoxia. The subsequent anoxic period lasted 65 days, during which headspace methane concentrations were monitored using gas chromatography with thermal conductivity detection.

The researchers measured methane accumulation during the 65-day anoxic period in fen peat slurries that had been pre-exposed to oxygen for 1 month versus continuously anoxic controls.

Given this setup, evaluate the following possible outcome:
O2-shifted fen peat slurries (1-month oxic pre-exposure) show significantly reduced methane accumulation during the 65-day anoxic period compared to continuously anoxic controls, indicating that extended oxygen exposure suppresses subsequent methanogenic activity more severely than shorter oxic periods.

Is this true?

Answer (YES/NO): NO